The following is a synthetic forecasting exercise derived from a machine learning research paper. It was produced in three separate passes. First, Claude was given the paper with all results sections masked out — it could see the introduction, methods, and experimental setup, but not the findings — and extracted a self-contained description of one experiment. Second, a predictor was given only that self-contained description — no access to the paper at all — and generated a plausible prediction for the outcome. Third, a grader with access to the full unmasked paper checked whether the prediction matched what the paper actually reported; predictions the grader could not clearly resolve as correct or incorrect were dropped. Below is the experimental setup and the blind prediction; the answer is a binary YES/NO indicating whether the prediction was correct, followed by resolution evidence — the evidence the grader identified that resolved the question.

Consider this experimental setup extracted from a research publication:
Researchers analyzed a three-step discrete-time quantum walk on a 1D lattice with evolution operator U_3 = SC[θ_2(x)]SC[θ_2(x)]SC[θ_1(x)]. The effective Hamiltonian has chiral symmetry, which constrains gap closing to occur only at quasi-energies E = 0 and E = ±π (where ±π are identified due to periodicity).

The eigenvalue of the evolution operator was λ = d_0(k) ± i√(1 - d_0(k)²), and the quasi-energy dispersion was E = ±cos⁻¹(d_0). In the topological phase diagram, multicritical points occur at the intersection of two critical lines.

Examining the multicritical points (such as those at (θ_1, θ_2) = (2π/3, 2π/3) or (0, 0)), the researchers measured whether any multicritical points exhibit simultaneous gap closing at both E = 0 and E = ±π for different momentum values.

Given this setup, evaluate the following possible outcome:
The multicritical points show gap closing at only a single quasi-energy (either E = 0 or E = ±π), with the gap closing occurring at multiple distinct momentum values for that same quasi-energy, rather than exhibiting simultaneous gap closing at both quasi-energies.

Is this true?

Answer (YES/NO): NO